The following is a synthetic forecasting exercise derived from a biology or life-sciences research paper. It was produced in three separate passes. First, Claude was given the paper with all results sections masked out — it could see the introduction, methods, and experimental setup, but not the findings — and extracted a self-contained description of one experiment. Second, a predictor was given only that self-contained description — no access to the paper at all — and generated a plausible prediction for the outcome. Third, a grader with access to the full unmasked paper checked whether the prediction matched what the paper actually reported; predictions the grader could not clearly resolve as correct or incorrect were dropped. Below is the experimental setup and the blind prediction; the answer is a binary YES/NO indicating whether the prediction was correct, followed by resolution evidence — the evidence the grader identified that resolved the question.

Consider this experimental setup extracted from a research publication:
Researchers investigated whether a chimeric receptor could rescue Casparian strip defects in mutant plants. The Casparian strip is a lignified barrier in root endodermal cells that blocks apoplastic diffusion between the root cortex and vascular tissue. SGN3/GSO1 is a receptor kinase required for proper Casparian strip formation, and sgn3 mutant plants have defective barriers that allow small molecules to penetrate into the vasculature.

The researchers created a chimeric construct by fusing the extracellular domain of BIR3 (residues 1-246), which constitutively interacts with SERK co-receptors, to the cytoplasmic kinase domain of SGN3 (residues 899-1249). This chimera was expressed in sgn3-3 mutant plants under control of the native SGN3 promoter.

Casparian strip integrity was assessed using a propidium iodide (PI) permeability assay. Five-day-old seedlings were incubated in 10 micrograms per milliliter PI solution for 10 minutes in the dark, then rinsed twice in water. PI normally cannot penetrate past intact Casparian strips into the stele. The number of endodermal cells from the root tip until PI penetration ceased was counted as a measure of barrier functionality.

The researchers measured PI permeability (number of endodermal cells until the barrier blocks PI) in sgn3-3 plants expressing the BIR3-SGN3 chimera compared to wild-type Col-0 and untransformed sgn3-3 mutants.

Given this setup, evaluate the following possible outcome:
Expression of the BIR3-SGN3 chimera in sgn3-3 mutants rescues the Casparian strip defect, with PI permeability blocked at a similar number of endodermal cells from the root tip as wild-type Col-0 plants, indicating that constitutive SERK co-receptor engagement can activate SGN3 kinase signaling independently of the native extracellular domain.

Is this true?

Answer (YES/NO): NO